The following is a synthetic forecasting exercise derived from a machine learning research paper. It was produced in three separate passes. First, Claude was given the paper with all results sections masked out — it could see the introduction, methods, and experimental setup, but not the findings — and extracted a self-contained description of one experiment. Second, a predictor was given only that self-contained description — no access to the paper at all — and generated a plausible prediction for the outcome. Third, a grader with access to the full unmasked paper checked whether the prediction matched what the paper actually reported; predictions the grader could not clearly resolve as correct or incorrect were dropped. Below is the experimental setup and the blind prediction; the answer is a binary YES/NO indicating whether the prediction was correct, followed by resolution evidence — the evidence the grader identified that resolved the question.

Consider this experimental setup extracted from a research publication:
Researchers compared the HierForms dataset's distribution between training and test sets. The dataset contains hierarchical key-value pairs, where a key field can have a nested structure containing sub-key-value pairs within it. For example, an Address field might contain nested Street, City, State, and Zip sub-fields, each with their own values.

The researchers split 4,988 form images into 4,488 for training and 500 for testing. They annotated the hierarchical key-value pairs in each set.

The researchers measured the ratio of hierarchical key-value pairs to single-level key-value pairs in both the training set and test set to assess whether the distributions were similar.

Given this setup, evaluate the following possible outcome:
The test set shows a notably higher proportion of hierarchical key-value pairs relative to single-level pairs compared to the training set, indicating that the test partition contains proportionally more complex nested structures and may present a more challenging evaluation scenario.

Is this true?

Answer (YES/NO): YES